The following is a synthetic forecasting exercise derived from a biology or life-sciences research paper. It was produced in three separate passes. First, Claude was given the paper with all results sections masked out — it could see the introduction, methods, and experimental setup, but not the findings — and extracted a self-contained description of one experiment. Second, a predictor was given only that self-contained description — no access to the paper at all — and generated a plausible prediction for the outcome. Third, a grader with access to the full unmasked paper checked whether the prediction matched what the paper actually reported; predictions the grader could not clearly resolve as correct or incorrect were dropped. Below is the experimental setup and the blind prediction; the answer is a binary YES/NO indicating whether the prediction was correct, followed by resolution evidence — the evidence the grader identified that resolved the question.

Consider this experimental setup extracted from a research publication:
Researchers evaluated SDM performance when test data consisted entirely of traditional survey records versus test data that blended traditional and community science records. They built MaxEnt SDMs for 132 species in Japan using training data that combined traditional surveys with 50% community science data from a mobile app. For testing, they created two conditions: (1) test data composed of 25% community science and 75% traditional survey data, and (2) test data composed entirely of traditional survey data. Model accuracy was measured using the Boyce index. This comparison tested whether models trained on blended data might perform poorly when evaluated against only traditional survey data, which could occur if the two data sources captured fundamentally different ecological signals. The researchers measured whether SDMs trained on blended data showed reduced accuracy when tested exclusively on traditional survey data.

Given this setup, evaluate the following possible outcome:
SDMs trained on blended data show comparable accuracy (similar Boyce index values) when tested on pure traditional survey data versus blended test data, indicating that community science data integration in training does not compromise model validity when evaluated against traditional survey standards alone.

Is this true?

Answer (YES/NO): YES